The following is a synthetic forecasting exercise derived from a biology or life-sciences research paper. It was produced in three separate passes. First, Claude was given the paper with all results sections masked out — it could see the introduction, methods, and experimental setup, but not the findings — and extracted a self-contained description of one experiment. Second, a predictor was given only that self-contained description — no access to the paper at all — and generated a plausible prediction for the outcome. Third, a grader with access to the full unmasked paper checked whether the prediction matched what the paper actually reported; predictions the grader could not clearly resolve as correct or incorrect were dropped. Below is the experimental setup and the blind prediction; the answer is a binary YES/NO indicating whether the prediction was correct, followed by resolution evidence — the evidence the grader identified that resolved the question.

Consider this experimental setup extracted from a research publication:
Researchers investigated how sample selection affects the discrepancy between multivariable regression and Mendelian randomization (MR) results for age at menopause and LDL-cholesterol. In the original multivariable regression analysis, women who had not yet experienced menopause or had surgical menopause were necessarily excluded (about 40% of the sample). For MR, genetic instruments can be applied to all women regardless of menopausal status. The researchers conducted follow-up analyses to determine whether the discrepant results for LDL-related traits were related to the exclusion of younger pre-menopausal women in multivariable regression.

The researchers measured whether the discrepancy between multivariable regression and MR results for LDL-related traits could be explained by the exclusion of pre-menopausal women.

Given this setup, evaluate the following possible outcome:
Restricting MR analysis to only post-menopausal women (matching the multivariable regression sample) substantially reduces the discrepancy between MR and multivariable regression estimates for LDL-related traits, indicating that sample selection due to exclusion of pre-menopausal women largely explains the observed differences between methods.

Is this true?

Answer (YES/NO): YES